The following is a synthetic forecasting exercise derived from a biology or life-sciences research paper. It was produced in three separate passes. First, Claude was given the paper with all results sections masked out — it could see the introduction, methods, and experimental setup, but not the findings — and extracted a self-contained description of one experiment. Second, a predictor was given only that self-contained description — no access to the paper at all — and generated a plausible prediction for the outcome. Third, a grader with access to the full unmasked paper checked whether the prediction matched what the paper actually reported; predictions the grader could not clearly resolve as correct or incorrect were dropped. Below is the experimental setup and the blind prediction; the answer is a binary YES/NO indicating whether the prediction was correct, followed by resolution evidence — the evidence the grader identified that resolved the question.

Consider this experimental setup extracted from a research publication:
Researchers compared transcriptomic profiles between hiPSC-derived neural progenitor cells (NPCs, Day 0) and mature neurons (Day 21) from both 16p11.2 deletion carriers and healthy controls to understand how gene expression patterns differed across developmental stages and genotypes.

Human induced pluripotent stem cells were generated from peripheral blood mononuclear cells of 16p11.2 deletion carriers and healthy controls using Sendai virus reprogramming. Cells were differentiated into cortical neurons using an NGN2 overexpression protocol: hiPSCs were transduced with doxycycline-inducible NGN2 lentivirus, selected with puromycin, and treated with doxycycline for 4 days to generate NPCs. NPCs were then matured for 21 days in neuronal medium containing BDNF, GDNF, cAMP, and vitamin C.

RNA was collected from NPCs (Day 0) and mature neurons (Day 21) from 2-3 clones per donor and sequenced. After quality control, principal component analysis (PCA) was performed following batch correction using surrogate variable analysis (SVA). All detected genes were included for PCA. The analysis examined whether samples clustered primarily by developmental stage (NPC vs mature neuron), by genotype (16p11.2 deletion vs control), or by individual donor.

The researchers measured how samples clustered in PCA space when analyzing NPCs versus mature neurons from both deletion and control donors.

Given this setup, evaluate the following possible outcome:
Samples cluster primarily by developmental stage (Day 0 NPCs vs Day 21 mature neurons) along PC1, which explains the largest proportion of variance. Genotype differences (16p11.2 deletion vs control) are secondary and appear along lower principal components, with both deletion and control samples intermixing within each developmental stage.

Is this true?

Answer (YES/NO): NO